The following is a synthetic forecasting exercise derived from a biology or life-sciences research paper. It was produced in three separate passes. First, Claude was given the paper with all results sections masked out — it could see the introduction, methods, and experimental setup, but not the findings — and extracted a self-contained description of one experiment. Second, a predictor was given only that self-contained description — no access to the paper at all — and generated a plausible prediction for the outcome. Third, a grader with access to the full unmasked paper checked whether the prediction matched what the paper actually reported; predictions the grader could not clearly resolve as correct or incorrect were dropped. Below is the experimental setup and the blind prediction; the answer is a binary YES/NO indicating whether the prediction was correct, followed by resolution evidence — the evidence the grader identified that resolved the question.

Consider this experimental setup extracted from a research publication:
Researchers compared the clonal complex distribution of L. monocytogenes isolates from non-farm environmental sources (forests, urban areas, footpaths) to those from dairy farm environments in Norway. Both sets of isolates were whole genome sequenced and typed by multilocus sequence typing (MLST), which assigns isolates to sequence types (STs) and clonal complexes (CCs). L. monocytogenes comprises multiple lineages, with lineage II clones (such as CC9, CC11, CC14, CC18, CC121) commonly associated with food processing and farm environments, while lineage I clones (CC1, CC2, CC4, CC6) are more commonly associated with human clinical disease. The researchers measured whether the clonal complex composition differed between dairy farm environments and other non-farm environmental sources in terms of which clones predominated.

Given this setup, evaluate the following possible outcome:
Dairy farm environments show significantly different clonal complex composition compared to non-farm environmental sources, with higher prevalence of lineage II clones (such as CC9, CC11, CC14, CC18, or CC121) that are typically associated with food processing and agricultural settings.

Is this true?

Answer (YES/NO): NO